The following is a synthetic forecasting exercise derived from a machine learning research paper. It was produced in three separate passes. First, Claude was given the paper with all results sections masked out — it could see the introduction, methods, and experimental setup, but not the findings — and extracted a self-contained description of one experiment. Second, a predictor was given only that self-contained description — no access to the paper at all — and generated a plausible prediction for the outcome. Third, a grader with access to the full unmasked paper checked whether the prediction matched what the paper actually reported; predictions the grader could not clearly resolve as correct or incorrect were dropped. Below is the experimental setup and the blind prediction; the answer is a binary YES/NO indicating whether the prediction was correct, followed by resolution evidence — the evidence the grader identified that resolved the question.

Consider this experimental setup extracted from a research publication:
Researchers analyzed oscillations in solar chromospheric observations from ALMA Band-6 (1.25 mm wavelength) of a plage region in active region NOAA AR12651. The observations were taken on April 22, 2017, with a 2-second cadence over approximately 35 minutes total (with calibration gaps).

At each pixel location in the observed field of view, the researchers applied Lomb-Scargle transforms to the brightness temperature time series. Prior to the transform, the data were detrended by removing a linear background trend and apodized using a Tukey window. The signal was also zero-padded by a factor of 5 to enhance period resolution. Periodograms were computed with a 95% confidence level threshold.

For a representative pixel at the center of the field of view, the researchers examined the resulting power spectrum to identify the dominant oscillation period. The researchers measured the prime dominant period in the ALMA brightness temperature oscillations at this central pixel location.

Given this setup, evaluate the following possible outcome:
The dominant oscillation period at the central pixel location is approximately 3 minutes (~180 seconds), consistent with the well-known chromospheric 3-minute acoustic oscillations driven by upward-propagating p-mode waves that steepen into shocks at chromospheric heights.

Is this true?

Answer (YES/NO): YES